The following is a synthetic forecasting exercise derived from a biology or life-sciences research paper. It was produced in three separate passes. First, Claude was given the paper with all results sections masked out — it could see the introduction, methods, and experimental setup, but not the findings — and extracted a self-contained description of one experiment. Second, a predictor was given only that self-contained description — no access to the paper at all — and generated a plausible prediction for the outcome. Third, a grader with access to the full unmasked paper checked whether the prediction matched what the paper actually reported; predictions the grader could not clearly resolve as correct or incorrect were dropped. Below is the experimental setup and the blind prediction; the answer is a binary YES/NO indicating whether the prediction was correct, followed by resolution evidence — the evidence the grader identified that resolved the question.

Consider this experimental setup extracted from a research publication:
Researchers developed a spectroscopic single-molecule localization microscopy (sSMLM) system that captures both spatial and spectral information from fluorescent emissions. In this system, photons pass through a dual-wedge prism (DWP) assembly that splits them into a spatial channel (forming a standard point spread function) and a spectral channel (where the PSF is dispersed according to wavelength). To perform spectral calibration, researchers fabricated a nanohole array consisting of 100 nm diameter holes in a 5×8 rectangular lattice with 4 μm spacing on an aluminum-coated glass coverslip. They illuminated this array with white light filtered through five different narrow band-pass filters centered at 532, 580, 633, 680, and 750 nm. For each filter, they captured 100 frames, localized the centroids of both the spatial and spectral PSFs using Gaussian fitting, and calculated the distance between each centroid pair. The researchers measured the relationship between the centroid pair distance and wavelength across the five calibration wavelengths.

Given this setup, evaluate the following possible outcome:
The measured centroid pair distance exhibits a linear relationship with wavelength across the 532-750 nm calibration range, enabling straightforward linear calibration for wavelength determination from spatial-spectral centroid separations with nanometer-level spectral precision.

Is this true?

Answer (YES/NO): NO